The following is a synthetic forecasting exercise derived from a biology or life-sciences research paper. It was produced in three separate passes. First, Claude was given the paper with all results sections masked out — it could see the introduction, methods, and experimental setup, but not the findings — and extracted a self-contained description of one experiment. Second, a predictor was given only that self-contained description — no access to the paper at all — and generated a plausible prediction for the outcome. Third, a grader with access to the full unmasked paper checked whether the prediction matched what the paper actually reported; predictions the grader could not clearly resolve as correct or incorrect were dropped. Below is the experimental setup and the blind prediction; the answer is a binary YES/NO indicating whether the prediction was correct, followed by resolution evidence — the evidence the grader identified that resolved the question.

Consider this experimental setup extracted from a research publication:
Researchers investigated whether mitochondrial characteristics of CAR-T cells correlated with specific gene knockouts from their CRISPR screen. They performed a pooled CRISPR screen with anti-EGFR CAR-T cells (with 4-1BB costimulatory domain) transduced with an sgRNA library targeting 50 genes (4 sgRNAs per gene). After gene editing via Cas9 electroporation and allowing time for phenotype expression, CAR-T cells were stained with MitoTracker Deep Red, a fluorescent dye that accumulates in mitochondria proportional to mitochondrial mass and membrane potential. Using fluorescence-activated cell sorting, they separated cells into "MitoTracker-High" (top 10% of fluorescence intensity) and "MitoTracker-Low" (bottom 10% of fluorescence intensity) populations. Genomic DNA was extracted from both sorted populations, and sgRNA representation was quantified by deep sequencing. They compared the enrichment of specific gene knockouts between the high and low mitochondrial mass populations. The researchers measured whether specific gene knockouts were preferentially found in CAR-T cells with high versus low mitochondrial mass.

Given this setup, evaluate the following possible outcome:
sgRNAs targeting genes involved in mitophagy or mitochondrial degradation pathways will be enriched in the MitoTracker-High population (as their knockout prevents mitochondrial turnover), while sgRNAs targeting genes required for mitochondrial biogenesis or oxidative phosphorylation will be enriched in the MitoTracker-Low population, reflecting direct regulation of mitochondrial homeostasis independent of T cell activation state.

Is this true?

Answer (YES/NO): NO